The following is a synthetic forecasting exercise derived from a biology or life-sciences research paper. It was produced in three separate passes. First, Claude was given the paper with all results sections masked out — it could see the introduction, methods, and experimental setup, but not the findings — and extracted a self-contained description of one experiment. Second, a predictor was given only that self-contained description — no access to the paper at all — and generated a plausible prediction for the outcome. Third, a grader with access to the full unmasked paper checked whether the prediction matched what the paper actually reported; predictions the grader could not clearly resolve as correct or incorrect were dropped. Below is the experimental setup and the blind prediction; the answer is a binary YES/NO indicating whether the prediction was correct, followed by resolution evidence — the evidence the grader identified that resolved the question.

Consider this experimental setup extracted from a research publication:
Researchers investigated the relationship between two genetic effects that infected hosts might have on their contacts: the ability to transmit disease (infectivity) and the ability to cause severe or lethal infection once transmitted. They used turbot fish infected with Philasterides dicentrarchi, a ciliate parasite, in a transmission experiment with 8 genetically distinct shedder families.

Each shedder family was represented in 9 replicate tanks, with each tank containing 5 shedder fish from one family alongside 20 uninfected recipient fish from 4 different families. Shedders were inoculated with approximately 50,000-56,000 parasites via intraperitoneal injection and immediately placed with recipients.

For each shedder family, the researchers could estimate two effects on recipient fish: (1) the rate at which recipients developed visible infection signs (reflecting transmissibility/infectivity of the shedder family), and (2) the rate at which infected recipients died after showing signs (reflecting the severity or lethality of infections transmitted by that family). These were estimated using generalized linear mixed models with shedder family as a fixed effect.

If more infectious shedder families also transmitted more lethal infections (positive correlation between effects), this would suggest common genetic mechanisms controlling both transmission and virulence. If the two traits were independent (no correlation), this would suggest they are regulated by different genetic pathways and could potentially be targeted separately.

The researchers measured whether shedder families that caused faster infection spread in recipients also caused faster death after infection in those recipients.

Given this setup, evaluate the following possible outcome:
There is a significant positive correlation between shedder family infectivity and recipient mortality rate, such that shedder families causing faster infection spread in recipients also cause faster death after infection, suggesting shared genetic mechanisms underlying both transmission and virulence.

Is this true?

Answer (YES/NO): NO